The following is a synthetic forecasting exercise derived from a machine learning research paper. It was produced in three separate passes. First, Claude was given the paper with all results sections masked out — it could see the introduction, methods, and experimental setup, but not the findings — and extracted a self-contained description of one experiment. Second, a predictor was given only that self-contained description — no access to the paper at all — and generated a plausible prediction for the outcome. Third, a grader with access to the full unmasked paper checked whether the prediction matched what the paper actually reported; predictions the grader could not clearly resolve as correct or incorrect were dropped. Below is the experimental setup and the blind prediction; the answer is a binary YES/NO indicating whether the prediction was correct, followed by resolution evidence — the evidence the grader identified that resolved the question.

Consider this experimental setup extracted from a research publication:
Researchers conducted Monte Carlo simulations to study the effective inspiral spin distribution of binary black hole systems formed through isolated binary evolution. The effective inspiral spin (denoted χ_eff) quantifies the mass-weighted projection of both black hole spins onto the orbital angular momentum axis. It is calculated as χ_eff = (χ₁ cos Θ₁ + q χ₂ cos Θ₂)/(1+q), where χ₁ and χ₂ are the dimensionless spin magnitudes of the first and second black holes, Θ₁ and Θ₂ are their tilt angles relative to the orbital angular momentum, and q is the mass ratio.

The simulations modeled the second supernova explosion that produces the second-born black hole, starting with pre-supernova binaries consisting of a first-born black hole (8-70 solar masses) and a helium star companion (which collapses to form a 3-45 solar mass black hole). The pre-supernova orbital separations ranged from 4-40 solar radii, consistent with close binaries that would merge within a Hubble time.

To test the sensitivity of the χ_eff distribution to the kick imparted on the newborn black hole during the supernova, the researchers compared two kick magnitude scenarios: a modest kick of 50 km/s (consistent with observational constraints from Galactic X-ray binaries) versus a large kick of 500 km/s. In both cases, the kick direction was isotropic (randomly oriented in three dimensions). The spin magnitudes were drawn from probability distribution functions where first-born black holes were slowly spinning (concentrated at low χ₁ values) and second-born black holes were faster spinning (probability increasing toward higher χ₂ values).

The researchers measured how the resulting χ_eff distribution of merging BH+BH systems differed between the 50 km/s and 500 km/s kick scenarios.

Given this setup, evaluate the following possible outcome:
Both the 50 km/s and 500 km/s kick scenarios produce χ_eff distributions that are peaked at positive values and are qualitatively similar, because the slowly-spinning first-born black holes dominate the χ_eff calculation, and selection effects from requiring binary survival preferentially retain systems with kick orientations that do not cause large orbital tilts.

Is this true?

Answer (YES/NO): YES